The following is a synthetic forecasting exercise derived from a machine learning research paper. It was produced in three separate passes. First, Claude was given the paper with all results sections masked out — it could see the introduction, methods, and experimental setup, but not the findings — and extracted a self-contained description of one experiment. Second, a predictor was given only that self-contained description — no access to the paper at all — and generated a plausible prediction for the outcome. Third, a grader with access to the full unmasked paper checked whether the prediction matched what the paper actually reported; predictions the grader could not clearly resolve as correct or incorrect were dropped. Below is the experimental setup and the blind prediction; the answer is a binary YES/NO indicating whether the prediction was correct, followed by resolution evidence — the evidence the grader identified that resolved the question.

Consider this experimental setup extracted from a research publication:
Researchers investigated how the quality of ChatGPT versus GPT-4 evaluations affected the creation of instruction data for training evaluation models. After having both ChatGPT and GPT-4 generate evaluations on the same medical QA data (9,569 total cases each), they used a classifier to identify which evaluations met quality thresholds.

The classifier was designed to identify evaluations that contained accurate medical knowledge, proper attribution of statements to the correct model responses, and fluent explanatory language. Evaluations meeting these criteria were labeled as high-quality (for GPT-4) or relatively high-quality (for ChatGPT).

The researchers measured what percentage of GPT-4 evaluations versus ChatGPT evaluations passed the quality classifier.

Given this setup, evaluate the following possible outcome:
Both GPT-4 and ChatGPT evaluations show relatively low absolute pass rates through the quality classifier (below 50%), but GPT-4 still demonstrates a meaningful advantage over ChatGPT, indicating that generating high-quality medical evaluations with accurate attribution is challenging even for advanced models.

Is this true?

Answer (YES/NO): NO